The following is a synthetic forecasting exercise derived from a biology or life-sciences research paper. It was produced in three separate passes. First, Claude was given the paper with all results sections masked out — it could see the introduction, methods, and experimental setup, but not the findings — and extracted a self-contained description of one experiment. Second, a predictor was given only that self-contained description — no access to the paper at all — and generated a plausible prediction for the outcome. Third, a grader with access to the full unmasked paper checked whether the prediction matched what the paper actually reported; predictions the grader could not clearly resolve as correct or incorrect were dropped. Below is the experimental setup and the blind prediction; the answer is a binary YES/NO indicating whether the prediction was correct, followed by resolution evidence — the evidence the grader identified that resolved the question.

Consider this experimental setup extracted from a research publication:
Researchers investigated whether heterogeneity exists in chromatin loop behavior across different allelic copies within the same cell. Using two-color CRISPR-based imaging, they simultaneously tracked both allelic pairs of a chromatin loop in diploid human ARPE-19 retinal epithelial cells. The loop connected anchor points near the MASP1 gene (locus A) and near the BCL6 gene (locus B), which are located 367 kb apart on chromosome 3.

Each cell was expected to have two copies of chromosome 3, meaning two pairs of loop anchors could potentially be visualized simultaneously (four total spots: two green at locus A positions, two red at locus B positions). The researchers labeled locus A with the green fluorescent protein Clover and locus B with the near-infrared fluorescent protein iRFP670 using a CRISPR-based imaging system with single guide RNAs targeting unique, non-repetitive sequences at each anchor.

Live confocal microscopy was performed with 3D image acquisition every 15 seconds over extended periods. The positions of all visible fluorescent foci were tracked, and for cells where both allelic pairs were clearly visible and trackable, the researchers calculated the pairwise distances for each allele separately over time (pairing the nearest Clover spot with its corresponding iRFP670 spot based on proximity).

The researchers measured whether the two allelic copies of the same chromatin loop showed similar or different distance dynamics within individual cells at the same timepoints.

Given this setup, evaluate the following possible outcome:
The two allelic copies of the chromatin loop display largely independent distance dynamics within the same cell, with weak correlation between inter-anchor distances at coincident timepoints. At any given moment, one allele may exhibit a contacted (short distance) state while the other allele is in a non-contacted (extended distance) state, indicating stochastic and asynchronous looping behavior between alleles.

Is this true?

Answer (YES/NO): YES